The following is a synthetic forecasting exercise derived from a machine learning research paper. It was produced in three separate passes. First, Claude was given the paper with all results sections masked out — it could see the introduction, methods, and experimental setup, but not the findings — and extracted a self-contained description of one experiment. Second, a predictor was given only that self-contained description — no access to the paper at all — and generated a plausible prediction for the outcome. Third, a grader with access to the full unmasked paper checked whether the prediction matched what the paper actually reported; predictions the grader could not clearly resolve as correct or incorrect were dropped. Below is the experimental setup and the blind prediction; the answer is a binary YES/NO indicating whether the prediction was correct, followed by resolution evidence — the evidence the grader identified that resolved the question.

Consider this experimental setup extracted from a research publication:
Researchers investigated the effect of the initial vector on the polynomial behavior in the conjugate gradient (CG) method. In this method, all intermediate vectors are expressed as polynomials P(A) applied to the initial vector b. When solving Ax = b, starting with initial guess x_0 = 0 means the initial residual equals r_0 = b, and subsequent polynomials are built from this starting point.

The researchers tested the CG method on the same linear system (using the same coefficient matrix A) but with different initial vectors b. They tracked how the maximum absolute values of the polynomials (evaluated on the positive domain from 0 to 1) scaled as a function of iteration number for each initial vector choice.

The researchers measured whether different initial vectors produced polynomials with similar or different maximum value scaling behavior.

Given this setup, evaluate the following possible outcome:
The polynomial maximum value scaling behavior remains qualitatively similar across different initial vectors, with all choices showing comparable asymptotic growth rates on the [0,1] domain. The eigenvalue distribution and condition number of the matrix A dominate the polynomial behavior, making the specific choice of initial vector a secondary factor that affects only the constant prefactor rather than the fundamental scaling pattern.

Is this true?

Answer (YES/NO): NO